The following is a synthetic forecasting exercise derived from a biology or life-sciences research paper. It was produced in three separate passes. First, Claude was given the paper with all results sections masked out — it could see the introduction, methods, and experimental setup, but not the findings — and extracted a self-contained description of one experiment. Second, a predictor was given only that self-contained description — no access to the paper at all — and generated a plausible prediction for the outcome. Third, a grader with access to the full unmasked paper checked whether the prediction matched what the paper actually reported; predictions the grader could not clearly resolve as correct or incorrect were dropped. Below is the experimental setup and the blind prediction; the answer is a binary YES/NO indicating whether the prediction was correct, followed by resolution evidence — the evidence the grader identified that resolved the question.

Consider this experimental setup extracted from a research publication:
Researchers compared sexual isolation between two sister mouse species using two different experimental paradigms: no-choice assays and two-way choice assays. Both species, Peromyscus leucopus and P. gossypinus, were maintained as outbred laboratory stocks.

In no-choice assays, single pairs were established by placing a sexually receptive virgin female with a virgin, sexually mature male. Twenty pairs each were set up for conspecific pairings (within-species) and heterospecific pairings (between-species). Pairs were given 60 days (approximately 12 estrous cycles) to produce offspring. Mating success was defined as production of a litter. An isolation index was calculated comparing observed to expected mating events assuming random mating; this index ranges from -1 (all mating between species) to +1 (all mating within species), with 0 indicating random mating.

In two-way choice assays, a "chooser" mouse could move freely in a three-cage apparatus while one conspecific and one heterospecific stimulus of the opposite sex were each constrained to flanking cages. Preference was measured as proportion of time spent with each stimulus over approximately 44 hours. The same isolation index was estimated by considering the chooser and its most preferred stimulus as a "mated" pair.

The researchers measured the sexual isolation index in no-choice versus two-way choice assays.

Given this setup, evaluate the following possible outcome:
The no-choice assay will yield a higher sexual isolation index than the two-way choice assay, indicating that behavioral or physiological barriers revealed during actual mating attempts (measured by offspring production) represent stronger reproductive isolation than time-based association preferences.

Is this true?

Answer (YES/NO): NO